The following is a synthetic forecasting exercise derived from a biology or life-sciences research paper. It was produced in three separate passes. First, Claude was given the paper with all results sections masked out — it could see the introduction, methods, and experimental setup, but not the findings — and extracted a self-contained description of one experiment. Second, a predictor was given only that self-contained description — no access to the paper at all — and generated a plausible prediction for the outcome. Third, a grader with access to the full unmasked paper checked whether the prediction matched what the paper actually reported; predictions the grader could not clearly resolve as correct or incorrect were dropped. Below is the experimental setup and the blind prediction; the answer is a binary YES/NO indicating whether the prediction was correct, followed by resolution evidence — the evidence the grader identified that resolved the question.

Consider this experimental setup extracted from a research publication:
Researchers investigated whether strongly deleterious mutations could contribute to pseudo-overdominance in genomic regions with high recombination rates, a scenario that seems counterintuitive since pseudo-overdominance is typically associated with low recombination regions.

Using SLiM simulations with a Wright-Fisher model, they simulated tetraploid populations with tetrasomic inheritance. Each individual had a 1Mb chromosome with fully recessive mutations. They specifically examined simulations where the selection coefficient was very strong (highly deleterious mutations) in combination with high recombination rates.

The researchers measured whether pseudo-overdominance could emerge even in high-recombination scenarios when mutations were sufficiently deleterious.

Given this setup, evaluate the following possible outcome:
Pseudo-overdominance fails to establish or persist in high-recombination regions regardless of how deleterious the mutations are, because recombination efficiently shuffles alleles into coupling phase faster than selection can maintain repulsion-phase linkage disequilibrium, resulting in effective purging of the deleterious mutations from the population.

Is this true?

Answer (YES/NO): NO